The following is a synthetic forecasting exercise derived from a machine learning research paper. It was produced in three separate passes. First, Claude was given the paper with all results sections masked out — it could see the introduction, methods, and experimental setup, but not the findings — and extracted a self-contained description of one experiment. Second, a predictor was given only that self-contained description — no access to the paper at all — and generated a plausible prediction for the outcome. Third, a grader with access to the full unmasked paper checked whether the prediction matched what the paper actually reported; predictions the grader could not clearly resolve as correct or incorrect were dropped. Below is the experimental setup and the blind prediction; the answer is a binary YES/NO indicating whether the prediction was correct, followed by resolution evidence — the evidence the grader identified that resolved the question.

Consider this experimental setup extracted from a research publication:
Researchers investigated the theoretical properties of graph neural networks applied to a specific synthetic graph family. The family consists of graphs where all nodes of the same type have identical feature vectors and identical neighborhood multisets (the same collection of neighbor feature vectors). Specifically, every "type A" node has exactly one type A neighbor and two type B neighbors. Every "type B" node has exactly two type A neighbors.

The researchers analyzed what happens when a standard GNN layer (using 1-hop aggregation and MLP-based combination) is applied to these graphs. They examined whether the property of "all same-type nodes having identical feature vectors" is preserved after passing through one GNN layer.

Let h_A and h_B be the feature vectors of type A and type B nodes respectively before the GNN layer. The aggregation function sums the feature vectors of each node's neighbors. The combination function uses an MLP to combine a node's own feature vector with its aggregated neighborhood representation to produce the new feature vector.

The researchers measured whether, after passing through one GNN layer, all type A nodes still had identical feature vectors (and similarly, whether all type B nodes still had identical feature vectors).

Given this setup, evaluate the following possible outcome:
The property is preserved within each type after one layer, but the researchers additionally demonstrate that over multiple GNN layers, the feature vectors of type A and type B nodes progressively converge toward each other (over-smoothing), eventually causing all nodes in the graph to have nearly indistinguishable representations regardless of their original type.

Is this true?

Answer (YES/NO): NO